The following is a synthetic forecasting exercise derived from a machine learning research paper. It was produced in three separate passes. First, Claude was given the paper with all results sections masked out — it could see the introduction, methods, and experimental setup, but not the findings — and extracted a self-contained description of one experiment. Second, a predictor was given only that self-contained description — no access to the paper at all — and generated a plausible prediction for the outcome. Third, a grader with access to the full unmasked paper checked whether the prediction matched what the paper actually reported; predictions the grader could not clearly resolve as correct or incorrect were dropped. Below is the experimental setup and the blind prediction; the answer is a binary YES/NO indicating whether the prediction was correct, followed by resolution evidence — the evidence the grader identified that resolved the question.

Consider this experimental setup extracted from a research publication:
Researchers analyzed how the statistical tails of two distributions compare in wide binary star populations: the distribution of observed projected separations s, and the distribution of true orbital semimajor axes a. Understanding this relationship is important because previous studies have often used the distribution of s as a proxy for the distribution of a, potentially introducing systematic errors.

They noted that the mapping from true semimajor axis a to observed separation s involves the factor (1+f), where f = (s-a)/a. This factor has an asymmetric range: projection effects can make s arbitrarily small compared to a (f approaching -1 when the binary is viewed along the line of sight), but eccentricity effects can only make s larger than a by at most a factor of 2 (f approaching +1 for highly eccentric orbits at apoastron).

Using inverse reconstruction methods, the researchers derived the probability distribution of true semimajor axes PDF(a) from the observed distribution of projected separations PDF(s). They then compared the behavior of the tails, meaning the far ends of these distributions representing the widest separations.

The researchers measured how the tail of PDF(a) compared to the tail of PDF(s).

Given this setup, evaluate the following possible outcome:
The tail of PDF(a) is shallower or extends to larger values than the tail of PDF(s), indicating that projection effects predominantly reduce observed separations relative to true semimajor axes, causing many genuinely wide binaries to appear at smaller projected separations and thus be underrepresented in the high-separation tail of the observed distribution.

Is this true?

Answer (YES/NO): YES